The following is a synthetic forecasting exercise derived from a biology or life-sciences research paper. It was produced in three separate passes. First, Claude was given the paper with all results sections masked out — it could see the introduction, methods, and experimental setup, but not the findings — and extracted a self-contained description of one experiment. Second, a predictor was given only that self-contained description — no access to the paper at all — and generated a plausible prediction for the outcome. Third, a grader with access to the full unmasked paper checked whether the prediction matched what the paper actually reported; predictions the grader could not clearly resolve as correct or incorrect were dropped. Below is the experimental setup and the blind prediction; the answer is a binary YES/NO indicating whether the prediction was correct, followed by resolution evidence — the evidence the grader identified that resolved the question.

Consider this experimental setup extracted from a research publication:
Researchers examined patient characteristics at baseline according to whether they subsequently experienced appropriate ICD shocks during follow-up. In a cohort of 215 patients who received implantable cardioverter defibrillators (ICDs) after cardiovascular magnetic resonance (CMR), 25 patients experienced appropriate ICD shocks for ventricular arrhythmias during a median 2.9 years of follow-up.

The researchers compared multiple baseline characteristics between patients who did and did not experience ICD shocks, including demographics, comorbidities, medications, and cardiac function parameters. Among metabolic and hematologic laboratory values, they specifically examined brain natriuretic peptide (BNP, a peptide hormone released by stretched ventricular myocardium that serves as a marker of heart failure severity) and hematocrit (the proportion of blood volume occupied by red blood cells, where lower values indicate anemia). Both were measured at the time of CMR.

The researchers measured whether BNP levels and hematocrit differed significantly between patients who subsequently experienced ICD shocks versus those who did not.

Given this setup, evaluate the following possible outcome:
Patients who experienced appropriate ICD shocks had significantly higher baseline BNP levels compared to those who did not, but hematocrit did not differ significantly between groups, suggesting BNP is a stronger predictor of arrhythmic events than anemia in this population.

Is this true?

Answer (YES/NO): NO